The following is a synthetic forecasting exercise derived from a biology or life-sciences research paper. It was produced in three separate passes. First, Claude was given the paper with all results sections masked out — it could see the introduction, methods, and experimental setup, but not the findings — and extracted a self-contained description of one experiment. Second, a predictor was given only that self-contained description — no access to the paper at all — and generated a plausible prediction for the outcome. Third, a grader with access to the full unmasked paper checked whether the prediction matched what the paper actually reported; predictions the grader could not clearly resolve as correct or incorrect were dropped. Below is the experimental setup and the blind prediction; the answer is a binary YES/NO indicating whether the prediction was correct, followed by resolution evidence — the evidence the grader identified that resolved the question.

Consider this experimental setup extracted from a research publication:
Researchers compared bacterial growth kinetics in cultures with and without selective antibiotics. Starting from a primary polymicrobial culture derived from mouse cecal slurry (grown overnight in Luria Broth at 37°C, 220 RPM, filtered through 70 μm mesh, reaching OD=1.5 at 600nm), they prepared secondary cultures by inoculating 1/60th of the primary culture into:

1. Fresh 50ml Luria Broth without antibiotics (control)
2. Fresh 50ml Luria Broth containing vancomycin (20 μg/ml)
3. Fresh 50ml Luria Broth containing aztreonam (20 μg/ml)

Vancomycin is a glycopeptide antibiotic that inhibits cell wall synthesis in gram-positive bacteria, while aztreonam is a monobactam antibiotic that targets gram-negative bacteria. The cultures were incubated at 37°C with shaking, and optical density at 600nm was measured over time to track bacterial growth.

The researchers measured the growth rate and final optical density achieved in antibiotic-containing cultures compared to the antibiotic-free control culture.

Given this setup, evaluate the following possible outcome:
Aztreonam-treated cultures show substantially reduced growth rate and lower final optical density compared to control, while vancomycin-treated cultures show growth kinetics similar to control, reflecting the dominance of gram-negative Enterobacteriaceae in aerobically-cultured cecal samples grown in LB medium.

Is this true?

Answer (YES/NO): YES